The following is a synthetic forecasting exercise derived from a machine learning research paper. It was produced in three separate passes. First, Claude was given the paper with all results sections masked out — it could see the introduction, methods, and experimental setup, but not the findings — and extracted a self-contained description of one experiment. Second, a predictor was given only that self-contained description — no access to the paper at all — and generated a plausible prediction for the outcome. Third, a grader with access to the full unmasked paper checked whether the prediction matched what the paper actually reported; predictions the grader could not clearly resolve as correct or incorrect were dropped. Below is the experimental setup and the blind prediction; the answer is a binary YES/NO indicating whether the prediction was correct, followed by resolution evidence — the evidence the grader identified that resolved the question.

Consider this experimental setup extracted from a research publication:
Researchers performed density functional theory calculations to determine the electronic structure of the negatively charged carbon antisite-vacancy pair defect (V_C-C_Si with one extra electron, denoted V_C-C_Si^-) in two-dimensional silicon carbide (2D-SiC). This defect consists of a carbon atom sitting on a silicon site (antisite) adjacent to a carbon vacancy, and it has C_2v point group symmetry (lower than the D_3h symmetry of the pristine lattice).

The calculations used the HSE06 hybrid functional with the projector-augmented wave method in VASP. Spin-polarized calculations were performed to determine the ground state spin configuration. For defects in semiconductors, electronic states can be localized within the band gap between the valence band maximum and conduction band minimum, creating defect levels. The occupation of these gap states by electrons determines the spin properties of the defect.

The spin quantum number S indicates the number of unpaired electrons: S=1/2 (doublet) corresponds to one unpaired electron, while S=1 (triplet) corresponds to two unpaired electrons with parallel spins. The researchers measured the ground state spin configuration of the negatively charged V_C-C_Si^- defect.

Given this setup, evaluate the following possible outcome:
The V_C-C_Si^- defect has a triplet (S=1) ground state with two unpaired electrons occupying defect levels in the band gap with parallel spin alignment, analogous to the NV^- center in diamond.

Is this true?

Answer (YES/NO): NO